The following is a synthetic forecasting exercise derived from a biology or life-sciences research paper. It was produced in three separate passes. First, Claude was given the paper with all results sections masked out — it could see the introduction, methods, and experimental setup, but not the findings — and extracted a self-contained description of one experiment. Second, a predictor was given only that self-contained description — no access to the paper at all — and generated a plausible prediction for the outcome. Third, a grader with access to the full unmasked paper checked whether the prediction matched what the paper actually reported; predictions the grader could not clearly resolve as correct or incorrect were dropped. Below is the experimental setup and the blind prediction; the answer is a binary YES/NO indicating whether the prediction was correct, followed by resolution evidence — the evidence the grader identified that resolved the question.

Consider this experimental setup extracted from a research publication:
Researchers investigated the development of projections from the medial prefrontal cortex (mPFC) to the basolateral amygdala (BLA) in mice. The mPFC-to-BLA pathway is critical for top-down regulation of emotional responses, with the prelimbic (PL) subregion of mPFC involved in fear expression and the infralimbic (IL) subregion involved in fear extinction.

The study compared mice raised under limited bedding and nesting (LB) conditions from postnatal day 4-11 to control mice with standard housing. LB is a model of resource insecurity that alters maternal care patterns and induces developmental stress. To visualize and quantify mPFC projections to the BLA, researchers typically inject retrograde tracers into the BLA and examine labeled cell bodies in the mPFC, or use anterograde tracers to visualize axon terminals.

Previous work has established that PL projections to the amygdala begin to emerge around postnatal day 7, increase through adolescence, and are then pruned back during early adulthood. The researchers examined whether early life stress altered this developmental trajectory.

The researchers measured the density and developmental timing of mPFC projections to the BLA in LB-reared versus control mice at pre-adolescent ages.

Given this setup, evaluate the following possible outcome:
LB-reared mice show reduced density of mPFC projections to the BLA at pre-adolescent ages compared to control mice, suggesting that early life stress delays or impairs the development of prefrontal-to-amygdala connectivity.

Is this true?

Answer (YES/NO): NO